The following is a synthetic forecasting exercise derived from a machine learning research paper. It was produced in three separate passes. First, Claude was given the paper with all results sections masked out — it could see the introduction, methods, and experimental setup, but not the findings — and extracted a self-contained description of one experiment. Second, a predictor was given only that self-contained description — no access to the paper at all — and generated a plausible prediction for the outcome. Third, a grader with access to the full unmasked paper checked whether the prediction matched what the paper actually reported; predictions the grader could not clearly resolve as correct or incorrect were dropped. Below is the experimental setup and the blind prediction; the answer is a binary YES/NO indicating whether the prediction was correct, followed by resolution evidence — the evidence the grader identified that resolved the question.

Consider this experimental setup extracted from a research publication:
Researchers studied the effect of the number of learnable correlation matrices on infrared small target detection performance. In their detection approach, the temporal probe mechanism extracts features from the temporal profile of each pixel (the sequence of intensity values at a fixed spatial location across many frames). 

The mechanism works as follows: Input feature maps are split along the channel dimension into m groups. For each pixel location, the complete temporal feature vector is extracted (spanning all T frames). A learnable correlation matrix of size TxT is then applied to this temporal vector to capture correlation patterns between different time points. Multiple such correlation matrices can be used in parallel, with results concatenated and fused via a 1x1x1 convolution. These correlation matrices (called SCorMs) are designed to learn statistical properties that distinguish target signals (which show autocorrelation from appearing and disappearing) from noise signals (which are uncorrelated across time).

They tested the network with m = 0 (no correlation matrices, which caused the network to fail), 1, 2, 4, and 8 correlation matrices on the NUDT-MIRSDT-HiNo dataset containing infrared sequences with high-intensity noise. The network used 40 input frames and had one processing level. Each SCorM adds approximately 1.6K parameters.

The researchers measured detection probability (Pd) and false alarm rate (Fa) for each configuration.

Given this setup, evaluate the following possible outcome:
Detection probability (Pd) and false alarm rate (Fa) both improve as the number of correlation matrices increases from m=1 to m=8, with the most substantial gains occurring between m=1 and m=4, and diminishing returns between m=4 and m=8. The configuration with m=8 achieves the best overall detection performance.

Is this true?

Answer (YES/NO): NO